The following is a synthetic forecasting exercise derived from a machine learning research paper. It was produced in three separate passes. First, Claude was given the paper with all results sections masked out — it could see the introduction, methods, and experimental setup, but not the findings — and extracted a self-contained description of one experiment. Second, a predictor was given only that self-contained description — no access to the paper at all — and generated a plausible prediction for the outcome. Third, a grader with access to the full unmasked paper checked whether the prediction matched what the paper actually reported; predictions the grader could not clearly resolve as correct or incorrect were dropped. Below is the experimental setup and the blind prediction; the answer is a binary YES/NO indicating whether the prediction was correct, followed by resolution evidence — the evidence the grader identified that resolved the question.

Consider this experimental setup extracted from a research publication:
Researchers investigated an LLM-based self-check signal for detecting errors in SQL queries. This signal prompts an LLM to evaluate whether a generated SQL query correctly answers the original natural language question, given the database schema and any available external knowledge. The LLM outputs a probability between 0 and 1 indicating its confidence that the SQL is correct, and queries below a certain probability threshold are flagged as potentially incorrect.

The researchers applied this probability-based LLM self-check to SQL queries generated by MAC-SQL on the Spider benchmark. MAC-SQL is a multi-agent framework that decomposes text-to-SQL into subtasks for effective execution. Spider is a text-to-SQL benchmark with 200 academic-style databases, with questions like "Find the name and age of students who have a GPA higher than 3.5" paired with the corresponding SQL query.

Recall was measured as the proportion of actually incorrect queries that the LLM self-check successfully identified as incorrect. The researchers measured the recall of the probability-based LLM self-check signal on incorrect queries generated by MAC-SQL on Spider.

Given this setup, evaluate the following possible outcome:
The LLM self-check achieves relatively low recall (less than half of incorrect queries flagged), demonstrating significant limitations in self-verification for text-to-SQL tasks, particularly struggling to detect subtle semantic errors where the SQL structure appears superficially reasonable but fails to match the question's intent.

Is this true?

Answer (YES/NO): YES